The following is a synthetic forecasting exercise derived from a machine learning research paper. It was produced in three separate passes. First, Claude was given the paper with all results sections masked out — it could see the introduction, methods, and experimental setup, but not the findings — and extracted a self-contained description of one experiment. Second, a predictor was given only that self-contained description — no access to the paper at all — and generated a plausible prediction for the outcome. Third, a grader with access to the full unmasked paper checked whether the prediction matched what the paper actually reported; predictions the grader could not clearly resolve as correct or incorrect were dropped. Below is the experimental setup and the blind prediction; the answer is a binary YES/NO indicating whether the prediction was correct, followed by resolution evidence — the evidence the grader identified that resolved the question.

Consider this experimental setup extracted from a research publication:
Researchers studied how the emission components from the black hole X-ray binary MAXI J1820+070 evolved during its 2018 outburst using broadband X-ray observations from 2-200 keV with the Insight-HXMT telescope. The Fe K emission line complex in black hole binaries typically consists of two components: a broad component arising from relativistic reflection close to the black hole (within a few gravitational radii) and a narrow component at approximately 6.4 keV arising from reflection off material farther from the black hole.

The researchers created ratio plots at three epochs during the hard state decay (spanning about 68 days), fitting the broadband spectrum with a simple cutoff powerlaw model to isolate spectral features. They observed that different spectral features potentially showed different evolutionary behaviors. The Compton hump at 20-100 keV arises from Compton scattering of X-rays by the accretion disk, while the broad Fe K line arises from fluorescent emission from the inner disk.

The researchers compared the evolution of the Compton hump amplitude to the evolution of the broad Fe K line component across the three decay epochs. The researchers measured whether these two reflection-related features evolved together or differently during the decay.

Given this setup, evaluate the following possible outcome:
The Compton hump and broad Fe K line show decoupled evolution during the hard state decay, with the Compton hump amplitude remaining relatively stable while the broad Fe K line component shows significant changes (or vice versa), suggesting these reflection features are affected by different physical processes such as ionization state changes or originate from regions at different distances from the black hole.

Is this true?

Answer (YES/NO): YES